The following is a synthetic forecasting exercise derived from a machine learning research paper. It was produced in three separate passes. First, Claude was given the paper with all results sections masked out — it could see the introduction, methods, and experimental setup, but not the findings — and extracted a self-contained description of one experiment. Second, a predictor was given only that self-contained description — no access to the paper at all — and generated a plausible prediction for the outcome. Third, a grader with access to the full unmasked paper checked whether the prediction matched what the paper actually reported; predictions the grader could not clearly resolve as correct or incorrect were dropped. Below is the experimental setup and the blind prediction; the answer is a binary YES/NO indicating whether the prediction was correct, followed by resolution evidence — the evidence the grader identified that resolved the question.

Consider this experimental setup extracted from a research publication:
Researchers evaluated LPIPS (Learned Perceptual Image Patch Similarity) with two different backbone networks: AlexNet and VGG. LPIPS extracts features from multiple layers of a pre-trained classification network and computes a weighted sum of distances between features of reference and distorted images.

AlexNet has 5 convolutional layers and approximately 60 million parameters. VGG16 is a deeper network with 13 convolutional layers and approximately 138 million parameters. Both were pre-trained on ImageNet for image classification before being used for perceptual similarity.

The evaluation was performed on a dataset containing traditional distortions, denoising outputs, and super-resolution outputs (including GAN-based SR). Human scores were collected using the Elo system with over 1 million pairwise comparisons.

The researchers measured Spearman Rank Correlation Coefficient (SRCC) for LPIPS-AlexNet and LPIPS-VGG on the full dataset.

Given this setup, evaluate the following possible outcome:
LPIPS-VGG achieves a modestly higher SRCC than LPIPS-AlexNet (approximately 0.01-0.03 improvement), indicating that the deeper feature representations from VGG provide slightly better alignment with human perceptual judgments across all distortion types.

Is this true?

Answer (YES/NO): NO